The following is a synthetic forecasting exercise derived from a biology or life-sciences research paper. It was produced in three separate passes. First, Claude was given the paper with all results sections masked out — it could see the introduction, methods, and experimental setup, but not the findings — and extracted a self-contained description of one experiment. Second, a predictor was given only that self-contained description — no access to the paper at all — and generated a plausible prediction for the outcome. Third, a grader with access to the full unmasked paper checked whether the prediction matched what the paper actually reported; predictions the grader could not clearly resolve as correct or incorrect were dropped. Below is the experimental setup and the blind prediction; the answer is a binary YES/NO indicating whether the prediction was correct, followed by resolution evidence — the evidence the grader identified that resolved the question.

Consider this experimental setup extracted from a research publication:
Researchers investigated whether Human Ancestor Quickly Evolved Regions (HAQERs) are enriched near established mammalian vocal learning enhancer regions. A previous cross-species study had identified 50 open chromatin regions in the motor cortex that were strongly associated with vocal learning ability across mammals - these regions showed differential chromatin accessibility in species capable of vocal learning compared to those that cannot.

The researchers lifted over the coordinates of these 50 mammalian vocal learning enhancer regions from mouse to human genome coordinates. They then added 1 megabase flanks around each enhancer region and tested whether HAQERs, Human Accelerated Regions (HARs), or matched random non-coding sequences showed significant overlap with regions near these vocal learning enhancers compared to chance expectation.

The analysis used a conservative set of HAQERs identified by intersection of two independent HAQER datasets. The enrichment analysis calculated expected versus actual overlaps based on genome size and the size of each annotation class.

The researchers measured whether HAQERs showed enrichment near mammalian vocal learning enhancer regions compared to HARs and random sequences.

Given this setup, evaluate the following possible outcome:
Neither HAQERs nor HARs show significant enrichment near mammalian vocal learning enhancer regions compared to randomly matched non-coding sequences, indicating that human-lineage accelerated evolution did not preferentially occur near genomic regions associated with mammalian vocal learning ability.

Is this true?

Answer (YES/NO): NO